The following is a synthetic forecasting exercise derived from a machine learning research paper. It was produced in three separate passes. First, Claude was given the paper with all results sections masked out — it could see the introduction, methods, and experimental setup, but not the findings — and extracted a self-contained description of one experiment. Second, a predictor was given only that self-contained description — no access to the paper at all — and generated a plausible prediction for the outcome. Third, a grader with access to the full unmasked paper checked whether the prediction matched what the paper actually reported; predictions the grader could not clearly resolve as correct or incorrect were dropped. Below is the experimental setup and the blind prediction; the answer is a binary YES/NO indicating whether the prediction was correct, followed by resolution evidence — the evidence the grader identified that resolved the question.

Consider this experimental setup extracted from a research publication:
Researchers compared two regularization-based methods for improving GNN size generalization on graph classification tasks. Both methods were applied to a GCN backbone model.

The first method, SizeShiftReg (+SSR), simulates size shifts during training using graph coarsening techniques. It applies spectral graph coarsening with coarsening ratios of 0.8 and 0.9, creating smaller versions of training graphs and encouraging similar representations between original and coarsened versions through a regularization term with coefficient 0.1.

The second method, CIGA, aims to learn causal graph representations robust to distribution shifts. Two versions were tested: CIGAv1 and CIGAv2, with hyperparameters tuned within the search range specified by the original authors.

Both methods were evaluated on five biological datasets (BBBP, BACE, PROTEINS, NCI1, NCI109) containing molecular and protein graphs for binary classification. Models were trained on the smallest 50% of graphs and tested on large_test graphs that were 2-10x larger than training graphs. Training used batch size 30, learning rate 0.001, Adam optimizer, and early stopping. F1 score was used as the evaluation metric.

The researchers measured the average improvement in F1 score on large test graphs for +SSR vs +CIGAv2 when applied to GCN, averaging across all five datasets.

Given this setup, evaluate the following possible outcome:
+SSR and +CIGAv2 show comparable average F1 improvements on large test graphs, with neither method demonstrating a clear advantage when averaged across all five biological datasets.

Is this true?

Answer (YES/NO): NO